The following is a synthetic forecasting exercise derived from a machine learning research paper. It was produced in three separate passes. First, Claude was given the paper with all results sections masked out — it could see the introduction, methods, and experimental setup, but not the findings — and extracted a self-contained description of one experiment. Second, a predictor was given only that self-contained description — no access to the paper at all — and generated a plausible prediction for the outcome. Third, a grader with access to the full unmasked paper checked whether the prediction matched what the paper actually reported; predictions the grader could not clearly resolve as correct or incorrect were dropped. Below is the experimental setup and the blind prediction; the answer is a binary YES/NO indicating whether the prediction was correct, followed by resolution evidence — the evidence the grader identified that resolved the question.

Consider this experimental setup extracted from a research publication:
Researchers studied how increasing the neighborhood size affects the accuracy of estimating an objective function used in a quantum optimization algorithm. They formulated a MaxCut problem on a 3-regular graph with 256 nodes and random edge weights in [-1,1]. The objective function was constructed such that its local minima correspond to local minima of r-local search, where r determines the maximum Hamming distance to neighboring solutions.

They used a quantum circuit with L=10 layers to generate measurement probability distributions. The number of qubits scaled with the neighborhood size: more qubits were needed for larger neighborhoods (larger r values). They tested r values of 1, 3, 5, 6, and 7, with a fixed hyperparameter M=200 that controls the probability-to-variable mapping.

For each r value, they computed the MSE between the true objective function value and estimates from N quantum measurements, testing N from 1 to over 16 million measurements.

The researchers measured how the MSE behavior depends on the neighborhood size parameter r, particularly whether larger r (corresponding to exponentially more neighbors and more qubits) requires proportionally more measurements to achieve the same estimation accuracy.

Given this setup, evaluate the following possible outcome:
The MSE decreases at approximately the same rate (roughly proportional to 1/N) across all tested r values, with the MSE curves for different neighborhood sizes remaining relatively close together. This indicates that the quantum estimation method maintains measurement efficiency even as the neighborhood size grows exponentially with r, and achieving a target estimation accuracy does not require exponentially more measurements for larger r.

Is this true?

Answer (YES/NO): YES